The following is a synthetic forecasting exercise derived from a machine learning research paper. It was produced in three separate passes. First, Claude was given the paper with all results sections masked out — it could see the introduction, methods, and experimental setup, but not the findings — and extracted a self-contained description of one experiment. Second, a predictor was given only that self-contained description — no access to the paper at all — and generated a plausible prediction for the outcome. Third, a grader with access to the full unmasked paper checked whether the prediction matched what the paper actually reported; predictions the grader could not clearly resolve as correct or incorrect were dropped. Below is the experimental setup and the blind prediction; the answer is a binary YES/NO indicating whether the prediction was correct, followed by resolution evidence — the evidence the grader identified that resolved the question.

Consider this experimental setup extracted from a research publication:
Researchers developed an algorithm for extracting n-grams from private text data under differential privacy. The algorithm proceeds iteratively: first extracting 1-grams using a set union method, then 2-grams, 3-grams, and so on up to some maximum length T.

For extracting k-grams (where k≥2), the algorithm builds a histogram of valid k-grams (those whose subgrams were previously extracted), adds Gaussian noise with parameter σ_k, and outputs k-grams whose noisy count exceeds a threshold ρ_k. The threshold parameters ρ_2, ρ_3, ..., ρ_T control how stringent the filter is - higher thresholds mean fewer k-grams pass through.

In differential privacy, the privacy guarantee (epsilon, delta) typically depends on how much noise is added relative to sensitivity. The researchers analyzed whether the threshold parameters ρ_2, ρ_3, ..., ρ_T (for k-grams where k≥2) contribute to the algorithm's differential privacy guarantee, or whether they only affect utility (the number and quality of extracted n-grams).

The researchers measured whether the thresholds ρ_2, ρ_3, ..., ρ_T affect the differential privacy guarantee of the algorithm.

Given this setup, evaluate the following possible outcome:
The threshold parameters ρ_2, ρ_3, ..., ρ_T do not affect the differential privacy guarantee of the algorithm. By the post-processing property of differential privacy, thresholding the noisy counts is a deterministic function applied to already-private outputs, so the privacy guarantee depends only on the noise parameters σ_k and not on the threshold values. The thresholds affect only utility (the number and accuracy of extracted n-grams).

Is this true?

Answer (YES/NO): YES